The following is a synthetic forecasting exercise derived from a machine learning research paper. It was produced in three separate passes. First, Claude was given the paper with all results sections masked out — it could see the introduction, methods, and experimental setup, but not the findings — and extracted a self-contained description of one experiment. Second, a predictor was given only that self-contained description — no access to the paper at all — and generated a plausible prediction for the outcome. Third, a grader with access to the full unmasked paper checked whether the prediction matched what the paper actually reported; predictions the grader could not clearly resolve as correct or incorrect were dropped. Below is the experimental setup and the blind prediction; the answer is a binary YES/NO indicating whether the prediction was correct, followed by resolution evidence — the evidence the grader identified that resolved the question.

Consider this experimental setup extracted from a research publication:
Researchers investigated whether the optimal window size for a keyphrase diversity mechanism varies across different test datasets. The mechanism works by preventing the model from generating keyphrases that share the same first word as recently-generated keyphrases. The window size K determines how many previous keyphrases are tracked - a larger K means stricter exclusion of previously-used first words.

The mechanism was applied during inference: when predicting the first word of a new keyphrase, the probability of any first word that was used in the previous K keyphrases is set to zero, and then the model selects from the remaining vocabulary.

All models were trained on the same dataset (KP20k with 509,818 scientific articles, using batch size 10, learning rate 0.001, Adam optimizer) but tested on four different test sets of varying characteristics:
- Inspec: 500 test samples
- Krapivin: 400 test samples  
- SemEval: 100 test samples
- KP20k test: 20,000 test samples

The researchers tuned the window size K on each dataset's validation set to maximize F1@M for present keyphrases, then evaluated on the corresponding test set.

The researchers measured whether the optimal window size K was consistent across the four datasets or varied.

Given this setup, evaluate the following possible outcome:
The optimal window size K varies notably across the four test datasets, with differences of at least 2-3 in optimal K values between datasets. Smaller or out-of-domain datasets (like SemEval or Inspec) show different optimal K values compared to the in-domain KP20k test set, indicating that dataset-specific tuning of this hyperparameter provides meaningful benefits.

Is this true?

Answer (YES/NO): NO